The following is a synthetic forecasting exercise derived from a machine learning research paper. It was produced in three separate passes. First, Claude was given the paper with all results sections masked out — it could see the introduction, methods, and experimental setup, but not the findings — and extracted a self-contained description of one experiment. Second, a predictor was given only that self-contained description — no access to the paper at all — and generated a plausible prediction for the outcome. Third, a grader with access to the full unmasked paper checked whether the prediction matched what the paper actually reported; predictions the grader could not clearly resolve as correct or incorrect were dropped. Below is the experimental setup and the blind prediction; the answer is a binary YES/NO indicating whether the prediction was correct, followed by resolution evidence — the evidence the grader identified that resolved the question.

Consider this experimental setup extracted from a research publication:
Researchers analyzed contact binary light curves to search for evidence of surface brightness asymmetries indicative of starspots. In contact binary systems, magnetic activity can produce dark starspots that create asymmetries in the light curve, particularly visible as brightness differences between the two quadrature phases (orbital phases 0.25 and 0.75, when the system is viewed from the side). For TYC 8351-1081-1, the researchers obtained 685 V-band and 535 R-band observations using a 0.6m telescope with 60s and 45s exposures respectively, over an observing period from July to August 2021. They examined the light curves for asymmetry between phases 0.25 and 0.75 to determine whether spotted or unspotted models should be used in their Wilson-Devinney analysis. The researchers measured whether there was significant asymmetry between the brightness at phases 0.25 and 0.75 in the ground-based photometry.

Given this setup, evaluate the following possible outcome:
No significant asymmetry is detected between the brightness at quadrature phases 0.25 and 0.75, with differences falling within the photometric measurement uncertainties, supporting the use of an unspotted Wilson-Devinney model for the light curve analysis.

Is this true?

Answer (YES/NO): YES